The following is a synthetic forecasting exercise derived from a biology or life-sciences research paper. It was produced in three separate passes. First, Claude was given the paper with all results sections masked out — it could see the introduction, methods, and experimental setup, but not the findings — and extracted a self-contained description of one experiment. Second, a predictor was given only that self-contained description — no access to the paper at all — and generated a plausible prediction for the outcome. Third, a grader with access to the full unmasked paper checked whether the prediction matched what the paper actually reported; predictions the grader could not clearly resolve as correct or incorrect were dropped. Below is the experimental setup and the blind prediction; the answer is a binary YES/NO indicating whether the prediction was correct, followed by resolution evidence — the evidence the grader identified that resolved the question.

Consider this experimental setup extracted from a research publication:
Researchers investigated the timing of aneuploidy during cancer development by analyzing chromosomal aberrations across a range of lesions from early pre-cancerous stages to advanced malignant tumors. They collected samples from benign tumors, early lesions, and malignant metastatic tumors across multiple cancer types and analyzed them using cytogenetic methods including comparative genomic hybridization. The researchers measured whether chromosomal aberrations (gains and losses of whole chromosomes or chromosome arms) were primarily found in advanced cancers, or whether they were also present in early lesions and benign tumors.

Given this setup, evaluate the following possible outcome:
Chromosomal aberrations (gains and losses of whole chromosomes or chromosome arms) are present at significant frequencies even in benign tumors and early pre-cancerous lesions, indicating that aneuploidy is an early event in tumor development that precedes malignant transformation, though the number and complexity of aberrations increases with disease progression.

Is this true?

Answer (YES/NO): YES